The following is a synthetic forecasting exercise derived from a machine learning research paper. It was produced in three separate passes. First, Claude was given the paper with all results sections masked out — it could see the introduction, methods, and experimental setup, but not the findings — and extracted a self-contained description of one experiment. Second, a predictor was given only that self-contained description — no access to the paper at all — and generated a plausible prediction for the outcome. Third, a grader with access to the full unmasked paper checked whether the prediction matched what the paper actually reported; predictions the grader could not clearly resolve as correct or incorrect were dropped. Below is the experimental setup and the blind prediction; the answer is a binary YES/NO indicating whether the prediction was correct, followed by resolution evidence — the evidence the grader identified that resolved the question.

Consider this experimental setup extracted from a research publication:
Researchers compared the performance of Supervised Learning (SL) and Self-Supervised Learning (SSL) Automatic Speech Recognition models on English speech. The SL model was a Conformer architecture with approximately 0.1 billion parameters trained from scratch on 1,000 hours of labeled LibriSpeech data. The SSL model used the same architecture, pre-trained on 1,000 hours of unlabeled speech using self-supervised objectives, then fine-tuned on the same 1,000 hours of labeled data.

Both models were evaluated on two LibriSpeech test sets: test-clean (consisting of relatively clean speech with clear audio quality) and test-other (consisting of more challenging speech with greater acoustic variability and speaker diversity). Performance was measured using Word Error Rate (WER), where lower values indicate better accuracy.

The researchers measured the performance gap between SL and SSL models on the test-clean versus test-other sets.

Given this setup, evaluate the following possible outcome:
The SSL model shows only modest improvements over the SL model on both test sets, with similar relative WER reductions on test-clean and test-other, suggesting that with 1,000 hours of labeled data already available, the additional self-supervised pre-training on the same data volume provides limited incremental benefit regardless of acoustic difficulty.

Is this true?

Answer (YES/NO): NO